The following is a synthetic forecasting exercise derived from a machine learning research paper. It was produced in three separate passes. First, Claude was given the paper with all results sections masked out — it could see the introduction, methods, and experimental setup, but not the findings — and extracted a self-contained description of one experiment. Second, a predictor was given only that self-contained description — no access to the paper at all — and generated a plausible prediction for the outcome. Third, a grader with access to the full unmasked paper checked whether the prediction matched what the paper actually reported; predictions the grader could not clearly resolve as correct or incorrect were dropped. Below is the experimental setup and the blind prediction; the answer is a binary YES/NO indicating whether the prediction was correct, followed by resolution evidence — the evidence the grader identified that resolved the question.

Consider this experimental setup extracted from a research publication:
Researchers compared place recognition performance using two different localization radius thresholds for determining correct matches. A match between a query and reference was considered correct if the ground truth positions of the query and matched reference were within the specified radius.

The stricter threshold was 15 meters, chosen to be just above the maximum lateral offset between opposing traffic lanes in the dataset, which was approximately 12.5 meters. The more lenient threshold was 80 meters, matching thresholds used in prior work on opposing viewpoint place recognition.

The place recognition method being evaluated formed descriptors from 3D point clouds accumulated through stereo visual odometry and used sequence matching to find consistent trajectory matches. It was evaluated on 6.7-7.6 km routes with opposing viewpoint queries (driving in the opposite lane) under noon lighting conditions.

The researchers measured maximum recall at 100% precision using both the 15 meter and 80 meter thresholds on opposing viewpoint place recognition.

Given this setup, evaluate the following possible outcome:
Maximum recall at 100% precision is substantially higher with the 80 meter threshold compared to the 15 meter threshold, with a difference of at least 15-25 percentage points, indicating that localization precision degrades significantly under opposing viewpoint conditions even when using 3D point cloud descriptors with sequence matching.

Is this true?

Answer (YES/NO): NO